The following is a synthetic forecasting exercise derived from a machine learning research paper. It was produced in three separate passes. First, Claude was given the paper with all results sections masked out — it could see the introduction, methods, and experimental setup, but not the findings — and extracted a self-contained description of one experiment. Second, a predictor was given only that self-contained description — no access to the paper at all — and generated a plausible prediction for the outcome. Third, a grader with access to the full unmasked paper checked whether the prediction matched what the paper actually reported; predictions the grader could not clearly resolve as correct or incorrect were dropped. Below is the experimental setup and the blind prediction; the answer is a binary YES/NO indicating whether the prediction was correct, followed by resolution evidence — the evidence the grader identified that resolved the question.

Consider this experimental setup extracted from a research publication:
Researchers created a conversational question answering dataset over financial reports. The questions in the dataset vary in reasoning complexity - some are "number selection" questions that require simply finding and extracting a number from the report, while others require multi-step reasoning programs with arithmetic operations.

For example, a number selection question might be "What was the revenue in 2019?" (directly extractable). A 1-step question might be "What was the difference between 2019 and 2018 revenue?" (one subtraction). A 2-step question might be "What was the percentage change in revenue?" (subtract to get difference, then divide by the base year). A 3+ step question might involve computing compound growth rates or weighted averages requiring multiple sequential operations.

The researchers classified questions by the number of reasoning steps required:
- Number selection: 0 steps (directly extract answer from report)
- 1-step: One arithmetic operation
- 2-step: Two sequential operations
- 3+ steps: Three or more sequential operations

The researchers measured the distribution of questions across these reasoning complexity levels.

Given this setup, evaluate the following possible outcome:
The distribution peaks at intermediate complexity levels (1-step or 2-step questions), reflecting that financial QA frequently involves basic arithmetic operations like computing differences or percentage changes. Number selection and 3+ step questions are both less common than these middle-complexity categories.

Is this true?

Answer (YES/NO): NO